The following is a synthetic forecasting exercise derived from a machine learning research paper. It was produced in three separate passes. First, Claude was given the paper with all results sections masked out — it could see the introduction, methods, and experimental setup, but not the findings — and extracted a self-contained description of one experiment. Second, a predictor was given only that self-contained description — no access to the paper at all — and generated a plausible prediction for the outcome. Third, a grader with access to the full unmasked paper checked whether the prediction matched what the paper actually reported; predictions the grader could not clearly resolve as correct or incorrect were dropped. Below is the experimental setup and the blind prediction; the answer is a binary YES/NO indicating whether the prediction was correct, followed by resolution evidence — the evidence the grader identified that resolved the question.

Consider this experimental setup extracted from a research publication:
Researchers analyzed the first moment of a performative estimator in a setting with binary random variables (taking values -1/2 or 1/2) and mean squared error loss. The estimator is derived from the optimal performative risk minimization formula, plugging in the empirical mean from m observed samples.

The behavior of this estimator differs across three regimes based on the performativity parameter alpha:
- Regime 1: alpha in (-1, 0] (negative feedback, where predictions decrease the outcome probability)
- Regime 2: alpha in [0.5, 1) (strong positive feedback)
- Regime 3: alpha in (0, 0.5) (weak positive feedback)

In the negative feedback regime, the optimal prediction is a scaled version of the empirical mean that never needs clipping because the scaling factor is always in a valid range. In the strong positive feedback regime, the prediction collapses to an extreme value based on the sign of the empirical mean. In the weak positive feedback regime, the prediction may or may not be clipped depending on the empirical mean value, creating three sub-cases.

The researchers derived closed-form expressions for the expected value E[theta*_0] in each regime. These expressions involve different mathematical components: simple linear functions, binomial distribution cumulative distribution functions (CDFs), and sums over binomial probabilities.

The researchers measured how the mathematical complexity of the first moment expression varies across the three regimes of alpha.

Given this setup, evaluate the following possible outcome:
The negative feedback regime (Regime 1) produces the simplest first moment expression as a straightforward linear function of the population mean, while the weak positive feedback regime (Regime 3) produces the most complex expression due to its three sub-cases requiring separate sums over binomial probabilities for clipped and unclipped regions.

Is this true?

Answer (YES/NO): YES